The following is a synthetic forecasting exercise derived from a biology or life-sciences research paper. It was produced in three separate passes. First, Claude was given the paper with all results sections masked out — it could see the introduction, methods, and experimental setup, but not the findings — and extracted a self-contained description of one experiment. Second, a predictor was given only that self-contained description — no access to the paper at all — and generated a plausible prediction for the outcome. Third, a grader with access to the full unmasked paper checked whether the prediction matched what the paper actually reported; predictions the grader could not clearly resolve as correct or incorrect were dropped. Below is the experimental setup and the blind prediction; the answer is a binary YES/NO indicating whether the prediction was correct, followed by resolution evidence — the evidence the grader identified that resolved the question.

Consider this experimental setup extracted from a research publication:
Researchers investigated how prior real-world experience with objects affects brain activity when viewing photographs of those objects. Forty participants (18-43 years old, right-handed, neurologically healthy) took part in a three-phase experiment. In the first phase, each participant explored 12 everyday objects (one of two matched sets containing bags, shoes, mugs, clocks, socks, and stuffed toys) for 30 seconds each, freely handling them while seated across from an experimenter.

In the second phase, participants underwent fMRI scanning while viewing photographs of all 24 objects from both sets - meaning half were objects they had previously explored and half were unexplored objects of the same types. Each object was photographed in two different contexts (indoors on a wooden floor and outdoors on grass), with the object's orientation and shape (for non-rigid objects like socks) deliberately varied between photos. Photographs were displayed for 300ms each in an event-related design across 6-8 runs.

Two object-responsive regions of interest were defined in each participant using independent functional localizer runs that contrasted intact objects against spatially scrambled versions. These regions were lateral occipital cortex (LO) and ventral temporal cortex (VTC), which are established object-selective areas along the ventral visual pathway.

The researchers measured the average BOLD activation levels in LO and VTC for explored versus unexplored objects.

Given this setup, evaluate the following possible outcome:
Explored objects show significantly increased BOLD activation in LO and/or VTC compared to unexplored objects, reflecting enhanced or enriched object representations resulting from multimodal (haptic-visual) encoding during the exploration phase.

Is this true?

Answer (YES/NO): NO